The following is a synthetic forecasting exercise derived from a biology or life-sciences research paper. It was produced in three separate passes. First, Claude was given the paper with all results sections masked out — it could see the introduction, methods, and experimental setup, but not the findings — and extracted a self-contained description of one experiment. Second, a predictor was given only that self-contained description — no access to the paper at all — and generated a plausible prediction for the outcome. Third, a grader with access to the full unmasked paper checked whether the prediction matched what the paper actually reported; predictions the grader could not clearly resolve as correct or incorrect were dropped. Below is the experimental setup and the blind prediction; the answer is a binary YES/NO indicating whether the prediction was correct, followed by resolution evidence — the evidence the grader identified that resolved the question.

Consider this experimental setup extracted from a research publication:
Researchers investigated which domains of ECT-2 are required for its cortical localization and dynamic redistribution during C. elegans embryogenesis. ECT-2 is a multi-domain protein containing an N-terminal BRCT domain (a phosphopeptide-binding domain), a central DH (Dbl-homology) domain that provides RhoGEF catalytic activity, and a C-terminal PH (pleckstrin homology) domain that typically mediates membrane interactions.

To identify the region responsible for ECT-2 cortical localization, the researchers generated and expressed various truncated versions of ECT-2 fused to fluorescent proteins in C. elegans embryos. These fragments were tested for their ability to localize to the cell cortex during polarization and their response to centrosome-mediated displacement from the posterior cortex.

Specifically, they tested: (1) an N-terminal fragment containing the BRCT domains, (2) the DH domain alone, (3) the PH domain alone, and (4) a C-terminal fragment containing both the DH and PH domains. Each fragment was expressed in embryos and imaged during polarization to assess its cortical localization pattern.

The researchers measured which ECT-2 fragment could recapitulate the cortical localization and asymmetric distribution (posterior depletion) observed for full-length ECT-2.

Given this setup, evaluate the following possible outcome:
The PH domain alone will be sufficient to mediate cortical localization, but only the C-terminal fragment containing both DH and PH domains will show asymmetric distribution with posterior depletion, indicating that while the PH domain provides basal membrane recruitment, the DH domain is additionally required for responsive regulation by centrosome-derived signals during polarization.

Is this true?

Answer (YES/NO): NO